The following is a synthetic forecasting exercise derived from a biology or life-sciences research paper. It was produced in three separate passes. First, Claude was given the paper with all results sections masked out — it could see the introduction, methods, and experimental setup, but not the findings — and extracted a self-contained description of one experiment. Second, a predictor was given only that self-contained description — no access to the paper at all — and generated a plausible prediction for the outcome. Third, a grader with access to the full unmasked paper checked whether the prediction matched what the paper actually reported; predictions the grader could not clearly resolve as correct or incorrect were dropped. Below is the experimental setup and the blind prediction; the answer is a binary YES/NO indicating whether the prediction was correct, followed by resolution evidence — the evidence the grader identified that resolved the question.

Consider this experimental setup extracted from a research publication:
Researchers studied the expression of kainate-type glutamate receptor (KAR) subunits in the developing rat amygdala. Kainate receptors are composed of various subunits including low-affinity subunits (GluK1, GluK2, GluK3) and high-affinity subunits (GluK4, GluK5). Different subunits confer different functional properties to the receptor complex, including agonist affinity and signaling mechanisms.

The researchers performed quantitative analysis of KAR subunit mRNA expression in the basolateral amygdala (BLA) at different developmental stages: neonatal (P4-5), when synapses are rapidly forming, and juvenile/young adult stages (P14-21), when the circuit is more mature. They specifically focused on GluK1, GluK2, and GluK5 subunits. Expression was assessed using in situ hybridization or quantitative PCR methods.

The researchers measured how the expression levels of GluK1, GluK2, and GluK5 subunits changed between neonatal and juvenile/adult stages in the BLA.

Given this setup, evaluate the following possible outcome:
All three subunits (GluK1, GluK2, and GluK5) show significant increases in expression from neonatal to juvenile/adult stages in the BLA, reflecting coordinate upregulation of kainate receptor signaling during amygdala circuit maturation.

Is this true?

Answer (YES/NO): NO